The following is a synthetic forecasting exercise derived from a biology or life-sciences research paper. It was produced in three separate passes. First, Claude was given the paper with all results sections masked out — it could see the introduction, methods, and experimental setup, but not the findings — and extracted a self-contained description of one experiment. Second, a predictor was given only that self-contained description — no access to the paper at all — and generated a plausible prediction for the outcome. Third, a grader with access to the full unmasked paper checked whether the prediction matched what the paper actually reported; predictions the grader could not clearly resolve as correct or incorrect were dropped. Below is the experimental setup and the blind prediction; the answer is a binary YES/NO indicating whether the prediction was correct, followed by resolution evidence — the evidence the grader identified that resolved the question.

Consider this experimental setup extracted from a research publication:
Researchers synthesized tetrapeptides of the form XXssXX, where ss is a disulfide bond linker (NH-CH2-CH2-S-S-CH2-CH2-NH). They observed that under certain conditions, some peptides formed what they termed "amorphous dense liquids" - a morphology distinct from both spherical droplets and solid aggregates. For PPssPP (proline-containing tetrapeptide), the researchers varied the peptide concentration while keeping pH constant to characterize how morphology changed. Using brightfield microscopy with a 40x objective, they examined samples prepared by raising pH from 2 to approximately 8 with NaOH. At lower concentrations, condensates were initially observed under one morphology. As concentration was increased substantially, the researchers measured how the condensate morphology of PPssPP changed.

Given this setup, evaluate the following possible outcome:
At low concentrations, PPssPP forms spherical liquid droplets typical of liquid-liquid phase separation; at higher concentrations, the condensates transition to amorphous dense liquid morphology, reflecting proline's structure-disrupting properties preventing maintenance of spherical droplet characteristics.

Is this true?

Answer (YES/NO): NO